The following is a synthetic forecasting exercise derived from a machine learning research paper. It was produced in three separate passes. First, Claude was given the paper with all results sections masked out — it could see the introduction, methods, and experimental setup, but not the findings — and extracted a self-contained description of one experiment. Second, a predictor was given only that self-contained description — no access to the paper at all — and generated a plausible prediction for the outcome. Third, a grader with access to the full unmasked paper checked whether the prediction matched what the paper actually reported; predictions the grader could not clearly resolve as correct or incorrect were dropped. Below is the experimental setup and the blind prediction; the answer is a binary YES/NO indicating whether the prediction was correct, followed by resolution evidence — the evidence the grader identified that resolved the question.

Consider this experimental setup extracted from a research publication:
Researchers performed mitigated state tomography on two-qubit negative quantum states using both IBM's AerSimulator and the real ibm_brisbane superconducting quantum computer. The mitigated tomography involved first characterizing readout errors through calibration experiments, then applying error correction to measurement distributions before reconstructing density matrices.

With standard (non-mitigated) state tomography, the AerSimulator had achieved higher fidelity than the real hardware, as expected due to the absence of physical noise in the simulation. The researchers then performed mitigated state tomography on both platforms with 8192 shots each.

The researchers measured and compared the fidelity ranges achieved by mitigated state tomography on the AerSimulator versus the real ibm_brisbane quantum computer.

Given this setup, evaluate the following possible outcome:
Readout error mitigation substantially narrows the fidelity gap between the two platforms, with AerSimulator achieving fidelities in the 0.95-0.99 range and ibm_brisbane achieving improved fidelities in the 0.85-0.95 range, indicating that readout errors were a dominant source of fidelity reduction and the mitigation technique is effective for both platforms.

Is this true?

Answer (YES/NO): NO